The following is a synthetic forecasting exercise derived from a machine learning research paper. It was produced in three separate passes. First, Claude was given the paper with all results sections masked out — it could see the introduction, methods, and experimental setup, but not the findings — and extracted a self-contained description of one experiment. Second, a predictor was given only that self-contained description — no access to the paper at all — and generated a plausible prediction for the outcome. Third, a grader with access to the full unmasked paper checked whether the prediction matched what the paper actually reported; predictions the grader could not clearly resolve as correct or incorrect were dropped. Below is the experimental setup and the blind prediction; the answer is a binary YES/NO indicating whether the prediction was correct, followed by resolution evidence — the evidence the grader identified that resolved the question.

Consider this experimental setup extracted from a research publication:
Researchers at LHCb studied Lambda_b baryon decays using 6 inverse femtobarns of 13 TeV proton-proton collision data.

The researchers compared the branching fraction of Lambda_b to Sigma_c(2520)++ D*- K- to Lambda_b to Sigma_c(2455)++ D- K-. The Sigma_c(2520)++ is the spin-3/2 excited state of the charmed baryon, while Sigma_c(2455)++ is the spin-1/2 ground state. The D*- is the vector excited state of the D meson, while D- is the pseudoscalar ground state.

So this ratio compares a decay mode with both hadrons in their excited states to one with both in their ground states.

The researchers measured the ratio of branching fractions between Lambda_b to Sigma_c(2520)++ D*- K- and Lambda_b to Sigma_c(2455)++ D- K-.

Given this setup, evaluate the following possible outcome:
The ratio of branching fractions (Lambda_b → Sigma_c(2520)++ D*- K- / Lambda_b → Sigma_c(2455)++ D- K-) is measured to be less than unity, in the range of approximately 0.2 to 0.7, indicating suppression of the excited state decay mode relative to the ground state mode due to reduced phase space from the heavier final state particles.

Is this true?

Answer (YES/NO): NO